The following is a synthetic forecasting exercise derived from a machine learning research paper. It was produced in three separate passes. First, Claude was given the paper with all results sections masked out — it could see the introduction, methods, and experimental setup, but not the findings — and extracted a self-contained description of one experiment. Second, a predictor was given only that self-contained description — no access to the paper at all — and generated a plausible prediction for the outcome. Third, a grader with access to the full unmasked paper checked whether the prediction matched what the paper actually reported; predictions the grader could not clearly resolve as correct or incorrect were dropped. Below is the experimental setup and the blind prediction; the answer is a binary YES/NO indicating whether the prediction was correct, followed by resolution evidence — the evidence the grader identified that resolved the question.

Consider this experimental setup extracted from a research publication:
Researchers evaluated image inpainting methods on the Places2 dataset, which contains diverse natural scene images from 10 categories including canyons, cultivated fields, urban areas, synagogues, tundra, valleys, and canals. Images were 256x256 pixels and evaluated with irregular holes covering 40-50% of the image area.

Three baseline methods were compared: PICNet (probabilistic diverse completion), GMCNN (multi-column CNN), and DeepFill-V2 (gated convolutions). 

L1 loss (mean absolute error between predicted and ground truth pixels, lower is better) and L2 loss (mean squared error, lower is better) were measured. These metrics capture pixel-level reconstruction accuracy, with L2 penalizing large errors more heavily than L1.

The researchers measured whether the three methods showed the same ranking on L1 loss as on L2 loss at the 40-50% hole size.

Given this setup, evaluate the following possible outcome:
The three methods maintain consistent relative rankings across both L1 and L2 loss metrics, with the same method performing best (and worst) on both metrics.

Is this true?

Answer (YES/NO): YES